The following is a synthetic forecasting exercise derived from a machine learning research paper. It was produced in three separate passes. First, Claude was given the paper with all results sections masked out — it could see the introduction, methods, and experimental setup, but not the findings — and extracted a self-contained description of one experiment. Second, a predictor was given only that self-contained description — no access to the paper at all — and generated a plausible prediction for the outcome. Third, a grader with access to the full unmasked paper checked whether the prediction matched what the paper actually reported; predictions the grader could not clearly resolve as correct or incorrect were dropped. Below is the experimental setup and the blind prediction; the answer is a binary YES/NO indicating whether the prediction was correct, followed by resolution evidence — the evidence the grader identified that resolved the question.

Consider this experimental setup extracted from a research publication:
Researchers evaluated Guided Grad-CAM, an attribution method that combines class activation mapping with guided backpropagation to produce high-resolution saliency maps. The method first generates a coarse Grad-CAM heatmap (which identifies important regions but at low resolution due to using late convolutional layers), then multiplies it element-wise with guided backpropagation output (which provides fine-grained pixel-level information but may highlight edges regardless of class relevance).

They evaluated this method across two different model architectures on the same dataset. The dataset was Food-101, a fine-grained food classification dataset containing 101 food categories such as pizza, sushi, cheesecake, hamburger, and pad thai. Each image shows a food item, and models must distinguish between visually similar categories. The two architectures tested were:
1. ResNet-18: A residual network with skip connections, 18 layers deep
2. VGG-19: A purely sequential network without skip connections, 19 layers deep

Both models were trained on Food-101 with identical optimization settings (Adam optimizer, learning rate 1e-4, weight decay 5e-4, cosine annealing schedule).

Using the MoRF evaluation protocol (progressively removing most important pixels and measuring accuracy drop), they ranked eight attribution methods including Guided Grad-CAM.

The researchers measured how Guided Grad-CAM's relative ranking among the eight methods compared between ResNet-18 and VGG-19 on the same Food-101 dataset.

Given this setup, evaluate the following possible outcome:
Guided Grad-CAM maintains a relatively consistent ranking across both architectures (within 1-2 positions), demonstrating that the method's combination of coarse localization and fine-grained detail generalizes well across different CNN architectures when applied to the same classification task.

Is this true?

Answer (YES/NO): NO